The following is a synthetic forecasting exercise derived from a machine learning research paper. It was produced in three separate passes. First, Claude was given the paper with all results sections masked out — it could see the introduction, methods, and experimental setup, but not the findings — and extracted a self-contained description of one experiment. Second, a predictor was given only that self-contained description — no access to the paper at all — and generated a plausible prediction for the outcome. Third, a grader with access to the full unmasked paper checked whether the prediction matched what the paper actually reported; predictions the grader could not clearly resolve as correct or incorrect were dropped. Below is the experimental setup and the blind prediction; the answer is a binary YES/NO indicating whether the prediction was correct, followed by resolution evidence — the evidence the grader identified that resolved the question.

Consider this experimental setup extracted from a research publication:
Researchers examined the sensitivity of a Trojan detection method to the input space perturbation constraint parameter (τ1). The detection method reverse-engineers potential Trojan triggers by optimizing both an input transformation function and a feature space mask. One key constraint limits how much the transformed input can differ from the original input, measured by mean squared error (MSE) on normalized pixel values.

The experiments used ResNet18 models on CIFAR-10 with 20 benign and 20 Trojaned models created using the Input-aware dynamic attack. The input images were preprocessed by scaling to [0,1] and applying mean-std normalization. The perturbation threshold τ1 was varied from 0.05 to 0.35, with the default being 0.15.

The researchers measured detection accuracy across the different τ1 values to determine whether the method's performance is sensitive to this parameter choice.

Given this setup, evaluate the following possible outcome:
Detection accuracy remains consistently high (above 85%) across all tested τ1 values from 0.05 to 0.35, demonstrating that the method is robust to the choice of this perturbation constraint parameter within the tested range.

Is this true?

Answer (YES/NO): YES